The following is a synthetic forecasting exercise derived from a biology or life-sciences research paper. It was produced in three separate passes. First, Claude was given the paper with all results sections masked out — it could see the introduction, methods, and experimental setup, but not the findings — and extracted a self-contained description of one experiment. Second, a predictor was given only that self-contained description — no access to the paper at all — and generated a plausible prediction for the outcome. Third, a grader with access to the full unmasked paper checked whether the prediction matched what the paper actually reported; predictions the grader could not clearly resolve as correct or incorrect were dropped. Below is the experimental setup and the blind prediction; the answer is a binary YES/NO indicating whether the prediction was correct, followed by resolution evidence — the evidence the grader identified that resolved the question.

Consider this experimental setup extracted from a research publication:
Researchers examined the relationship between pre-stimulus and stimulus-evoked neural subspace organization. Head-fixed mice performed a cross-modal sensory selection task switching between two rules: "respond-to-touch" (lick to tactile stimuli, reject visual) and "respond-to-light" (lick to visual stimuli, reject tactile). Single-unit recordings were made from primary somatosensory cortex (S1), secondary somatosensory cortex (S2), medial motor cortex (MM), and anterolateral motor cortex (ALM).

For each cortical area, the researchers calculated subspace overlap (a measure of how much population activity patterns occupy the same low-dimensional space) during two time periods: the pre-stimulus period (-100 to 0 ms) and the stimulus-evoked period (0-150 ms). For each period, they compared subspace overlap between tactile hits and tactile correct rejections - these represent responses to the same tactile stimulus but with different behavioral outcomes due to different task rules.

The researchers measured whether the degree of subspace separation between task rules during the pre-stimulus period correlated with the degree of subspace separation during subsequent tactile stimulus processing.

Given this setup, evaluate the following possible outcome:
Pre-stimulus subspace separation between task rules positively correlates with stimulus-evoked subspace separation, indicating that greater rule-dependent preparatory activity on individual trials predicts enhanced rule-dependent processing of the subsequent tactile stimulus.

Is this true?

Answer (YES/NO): YES